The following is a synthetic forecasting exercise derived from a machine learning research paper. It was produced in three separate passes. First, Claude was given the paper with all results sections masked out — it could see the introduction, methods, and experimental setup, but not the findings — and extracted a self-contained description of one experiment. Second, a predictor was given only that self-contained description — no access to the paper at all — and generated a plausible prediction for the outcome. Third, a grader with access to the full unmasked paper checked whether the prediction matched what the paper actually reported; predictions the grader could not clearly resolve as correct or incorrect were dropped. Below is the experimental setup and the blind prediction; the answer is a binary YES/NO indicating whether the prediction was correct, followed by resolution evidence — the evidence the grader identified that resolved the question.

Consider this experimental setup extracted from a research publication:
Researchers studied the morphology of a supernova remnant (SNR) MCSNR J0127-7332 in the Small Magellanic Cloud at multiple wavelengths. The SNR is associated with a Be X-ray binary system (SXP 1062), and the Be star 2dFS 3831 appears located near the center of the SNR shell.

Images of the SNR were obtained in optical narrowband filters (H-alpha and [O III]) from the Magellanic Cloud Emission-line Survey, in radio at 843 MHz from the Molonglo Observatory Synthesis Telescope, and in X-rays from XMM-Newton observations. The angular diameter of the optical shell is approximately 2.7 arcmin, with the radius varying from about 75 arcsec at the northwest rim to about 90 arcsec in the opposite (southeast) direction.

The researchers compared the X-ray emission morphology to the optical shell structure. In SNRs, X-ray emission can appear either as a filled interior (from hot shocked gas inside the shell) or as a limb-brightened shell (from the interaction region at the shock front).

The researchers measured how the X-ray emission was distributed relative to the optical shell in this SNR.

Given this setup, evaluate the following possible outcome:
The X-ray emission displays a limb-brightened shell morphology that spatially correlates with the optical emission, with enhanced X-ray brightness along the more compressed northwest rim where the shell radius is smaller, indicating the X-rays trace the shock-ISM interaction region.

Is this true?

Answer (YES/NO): NO